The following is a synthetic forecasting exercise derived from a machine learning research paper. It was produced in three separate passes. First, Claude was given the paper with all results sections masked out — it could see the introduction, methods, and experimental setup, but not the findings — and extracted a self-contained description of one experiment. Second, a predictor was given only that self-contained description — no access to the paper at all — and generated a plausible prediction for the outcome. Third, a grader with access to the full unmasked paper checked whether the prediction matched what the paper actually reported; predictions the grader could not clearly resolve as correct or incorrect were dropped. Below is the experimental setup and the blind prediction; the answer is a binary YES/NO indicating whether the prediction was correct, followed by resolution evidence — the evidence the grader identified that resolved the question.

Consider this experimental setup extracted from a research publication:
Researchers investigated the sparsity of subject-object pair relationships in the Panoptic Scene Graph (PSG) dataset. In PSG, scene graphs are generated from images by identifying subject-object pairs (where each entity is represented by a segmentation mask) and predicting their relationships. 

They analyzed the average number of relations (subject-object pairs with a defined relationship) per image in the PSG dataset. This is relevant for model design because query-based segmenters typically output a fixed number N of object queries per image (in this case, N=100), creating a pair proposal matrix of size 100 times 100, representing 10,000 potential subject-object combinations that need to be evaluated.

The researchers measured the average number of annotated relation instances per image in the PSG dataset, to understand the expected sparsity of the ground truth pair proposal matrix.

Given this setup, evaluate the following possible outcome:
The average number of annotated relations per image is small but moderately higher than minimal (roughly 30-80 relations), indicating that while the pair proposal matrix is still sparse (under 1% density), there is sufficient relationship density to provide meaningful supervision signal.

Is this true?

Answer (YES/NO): NO